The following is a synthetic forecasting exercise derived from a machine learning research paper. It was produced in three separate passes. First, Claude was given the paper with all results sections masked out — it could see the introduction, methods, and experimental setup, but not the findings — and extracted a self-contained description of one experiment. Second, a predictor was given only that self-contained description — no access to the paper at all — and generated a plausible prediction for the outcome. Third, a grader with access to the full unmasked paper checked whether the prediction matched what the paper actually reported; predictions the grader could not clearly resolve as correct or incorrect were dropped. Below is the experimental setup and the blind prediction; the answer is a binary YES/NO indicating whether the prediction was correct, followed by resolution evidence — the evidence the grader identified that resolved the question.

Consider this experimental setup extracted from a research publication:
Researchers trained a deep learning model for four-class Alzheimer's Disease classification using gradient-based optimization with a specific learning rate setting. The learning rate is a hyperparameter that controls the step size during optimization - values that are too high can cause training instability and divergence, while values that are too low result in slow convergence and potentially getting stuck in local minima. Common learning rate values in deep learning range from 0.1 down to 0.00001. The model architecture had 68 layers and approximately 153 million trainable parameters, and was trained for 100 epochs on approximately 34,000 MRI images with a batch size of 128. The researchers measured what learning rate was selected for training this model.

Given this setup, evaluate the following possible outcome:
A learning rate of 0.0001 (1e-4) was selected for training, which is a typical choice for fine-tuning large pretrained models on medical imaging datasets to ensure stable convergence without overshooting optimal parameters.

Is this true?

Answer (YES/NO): NO